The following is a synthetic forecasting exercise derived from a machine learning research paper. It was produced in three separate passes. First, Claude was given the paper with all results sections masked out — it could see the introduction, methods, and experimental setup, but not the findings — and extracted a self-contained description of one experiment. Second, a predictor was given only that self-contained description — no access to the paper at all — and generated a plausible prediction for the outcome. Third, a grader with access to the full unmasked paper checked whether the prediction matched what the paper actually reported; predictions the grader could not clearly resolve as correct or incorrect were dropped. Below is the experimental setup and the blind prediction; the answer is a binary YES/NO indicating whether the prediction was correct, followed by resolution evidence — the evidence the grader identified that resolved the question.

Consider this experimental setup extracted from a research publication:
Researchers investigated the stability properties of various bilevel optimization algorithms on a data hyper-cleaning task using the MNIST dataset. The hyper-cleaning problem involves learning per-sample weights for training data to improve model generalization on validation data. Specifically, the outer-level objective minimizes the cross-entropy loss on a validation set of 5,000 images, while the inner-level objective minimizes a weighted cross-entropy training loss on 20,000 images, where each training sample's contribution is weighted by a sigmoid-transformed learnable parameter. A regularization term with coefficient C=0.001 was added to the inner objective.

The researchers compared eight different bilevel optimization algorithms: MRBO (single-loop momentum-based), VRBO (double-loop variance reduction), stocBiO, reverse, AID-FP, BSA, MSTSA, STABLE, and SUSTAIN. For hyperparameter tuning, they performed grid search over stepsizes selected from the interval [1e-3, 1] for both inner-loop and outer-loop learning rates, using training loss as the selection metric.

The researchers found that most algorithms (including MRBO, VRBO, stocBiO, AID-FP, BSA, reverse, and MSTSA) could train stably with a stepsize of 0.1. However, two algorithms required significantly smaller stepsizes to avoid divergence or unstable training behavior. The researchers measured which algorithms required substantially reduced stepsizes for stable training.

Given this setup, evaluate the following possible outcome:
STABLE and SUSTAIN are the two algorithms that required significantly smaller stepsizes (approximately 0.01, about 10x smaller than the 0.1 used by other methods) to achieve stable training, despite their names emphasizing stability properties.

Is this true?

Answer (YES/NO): NO